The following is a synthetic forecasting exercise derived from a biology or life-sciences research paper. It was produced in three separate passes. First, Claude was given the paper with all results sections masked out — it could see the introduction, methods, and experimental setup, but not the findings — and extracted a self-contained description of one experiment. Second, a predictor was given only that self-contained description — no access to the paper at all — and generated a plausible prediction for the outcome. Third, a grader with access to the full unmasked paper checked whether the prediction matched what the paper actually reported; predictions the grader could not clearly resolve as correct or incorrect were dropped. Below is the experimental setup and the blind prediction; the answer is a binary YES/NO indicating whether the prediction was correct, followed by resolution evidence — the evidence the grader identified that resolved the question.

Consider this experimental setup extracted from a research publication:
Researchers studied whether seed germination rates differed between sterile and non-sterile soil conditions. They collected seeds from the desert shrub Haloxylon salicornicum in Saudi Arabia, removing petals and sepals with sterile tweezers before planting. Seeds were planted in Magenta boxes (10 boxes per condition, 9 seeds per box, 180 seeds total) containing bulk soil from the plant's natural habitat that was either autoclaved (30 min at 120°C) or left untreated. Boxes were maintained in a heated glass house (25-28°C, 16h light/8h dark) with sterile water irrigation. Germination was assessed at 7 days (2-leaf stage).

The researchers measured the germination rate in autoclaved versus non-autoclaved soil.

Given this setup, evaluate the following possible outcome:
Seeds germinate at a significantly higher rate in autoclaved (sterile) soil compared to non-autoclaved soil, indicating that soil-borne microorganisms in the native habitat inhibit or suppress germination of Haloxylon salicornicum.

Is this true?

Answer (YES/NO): NO